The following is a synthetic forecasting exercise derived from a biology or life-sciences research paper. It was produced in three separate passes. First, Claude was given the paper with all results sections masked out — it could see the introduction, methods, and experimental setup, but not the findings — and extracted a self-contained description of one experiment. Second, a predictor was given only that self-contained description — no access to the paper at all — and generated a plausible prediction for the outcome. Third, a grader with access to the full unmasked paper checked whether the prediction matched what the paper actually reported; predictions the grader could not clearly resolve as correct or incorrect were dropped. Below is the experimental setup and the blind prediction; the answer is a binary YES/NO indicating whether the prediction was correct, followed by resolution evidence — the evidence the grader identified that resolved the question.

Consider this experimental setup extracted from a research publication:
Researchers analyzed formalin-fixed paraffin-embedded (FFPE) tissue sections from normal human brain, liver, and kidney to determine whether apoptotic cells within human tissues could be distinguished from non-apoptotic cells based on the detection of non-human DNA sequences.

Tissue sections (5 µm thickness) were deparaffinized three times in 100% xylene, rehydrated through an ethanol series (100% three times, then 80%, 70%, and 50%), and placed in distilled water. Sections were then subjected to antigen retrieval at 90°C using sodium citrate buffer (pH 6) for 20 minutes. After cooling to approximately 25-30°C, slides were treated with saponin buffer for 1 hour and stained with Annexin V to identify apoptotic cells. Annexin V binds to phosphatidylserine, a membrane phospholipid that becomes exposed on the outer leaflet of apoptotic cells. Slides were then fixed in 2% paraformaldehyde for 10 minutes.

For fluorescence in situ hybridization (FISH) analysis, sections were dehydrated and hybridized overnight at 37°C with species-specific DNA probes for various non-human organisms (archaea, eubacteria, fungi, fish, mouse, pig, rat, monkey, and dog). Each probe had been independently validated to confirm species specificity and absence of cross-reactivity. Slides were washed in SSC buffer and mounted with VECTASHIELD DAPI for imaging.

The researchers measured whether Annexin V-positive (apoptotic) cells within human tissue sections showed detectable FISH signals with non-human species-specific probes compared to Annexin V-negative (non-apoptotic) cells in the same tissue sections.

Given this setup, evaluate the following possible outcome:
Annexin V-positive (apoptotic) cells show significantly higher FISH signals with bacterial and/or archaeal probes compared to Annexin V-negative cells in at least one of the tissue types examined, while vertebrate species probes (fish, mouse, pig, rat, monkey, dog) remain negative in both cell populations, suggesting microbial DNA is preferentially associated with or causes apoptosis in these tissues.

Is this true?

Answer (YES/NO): NO